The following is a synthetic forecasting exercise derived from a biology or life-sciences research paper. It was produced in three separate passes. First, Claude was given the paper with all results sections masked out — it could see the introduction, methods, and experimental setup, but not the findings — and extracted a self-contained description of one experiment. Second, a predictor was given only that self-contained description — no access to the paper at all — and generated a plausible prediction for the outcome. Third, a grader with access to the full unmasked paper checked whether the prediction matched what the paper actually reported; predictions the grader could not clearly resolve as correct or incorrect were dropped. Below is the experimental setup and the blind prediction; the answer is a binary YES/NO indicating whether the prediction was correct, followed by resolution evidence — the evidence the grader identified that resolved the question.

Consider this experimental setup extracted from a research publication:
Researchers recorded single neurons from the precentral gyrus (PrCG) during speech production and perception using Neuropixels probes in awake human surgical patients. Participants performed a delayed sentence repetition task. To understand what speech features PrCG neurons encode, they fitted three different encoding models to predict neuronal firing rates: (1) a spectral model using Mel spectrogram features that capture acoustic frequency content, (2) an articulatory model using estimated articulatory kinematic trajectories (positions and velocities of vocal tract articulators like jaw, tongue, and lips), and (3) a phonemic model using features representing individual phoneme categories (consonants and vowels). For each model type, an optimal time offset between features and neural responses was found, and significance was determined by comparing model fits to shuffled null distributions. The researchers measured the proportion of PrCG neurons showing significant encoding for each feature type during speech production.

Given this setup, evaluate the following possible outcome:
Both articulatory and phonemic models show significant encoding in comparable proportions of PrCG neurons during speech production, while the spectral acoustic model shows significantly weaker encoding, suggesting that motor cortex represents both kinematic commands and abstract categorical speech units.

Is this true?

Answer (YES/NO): NO